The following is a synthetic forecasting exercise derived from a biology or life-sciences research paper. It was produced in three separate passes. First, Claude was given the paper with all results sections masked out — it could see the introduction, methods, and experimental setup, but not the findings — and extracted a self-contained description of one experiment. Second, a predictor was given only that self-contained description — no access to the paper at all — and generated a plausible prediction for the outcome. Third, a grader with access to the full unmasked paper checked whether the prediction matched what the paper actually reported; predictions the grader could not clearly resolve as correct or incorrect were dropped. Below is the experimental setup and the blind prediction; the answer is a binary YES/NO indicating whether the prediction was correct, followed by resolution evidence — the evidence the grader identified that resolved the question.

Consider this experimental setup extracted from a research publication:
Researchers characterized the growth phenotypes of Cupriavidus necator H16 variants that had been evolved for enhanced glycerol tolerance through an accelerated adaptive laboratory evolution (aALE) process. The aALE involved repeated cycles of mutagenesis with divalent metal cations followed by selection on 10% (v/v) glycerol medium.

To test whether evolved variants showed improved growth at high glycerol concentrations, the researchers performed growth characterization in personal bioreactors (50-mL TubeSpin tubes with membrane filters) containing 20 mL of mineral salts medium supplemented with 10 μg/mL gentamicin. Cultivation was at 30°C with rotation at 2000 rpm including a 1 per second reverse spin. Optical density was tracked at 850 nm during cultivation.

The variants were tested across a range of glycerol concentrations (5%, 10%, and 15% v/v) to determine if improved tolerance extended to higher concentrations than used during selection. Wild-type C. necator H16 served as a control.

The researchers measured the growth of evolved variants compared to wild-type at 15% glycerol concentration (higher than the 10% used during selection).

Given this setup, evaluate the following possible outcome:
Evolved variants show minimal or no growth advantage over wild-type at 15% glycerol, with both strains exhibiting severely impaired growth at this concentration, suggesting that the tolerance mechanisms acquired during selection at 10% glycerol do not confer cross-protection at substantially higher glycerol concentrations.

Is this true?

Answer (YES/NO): NO